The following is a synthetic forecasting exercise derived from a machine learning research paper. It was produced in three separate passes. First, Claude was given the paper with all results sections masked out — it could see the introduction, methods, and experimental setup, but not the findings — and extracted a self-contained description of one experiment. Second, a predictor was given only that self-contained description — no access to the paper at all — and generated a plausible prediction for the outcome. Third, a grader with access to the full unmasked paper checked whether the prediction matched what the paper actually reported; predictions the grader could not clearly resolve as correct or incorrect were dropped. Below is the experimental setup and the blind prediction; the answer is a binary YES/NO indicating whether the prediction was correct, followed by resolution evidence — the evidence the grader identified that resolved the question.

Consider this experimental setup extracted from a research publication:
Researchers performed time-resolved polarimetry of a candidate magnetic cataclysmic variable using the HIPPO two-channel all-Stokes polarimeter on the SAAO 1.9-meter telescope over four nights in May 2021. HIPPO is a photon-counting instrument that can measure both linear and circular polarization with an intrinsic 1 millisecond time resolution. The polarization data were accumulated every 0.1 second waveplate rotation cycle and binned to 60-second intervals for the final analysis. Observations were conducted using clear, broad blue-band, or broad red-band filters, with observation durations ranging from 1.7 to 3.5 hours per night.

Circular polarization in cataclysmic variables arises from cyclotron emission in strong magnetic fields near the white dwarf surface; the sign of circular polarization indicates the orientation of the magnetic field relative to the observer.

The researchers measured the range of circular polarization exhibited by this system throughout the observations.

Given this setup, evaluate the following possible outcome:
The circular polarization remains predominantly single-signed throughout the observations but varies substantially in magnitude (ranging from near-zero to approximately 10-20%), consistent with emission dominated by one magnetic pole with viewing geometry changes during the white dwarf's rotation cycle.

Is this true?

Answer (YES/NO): NO